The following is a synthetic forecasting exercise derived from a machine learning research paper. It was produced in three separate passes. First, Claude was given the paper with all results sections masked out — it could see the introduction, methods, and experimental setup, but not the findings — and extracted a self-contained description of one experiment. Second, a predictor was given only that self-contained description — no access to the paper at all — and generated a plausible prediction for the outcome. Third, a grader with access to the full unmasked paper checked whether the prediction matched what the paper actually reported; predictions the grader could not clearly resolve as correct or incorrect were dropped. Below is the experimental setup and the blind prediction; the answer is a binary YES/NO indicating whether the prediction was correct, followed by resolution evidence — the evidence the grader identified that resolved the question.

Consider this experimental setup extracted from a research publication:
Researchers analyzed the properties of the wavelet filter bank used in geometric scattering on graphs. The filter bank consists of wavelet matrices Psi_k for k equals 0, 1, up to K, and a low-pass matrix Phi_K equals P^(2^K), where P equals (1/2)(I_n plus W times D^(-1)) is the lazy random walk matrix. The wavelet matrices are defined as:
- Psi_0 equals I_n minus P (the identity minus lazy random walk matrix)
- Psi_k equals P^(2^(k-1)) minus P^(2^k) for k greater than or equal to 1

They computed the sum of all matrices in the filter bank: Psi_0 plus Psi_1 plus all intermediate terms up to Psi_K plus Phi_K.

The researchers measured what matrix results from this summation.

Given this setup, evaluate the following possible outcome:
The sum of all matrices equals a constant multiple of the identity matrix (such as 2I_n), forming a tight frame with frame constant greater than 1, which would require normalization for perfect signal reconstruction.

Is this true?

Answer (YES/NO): NO